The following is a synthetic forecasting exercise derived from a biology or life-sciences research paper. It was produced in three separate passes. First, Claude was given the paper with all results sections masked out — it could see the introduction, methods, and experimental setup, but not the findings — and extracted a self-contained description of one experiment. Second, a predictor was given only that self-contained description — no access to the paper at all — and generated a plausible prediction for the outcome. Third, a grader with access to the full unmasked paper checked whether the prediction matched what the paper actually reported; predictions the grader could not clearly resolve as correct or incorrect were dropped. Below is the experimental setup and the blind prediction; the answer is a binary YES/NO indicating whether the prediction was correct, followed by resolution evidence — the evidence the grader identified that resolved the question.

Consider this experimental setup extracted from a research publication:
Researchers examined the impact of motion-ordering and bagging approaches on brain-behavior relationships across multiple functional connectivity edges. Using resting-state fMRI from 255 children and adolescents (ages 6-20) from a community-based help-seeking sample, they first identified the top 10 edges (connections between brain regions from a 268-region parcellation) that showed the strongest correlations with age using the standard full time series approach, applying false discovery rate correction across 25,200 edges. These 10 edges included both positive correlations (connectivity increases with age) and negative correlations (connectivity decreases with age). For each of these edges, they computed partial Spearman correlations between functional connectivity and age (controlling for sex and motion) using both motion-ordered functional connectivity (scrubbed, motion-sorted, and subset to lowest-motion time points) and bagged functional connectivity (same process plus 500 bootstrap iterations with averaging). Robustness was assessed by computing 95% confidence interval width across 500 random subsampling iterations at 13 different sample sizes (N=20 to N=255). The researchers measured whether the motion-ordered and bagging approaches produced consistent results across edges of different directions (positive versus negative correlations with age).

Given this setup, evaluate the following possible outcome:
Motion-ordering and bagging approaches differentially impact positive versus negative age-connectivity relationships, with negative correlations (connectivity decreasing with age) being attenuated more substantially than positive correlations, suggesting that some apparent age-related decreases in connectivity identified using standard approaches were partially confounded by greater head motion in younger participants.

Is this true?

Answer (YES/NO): NO